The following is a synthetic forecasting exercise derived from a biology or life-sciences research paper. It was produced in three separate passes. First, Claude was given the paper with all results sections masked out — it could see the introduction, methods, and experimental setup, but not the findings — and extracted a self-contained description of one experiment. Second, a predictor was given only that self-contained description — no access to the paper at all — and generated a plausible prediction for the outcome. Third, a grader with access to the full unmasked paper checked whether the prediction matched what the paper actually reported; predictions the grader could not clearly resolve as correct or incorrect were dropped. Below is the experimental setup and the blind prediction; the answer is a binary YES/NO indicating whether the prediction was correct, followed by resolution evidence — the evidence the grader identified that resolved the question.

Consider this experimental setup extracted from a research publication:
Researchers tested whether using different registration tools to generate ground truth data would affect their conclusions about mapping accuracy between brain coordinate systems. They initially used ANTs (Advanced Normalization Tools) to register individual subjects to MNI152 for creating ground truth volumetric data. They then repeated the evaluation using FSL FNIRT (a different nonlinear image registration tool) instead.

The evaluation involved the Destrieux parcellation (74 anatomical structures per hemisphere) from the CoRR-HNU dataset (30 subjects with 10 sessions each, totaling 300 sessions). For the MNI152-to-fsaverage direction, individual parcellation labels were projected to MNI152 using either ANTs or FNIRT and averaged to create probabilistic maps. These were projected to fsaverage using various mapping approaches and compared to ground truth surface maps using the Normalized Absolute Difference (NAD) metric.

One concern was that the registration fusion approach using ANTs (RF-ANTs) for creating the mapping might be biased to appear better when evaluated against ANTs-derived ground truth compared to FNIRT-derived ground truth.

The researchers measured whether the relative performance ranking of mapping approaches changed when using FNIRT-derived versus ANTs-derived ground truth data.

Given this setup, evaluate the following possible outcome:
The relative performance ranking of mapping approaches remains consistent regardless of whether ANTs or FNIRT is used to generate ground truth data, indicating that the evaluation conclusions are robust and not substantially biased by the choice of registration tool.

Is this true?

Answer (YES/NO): NO